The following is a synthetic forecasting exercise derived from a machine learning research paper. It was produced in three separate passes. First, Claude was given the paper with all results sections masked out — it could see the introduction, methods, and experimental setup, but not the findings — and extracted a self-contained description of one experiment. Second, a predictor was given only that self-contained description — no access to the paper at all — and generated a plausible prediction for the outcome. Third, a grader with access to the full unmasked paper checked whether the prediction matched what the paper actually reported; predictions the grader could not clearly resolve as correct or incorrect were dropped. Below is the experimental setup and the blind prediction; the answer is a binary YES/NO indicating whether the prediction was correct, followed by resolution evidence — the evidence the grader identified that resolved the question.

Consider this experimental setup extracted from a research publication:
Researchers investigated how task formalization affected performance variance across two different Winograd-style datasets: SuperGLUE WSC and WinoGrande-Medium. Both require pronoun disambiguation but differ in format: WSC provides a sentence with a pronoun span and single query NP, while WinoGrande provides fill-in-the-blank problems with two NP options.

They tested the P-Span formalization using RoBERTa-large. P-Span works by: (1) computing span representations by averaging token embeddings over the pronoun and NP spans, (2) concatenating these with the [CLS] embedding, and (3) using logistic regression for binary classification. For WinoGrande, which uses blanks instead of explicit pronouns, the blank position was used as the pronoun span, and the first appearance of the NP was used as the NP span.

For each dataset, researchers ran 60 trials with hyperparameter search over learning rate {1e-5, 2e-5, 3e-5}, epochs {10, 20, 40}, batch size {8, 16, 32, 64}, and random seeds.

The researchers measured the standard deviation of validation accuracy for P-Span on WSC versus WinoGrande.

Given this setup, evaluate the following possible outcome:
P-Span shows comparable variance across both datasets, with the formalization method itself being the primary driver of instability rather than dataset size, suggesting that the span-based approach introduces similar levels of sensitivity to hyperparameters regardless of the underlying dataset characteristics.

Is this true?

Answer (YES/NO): NO